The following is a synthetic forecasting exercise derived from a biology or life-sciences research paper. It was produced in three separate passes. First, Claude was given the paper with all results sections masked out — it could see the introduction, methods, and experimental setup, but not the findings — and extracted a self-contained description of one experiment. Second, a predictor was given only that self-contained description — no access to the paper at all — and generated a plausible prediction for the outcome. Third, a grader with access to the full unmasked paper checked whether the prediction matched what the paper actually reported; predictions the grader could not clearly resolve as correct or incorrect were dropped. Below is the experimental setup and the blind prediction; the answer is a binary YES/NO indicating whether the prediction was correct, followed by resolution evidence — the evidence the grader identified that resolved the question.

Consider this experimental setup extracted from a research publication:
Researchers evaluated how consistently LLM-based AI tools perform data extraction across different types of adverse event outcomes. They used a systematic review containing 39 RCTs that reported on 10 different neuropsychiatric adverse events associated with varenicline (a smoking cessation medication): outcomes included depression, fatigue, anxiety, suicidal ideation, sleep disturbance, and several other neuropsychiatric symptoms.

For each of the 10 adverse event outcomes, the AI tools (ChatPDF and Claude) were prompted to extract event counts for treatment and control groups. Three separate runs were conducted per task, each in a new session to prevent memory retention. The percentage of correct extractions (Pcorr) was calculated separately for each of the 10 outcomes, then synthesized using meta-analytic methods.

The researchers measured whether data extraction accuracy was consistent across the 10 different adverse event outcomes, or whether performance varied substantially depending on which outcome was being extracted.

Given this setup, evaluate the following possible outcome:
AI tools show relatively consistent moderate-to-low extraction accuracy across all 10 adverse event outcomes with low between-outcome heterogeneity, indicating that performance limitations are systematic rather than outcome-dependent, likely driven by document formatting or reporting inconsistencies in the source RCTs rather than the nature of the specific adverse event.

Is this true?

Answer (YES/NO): NO